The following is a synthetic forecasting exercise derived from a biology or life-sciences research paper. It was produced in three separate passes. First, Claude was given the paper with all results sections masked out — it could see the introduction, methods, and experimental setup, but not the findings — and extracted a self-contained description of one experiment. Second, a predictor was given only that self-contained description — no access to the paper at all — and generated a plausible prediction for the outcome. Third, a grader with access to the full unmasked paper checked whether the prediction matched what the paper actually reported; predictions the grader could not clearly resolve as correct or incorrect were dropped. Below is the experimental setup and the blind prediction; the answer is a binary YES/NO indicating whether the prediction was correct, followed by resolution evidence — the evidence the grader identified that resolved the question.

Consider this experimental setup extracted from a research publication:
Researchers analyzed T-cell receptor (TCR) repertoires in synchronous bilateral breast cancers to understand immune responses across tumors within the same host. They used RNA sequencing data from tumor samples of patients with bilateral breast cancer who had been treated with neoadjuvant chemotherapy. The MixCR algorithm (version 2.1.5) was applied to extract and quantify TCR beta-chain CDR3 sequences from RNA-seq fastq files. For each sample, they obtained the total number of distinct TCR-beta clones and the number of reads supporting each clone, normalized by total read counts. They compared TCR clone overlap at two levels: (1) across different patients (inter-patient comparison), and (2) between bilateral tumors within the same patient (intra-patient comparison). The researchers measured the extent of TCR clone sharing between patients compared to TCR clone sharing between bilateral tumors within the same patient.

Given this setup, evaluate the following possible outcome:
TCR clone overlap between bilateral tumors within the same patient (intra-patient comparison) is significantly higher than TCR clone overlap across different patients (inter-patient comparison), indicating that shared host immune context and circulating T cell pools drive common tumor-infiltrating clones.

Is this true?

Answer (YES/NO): YES